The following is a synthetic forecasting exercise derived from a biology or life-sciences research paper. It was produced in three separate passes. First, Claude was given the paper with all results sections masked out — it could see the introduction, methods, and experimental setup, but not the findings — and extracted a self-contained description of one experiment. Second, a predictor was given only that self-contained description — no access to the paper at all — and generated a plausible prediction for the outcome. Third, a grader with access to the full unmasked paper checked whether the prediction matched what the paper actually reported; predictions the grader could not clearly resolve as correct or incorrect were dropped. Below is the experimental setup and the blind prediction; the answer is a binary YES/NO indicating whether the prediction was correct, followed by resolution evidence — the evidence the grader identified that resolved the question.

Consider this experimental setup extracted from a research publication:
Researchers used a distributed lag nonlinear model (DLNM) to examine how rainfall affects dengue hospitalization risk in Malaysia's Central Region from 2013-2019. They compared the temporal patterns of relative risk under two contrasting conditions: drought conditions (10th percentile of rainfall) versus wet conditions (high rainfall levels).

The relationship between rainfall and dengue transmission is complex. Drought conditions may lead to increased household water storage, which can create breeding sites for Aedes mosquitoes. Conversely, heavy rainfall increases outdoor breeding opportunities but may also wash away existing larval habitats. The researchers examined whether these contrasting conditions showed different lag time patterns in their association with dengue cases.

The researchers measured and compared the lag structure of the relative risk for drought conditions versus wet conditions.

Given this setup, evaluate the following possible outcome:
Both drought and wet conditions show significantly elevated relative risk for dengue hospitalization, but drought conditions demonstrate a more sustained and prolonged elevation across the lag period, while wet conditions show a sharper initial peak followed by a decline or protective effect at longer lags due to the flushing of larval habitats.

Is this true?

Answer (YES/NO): NO